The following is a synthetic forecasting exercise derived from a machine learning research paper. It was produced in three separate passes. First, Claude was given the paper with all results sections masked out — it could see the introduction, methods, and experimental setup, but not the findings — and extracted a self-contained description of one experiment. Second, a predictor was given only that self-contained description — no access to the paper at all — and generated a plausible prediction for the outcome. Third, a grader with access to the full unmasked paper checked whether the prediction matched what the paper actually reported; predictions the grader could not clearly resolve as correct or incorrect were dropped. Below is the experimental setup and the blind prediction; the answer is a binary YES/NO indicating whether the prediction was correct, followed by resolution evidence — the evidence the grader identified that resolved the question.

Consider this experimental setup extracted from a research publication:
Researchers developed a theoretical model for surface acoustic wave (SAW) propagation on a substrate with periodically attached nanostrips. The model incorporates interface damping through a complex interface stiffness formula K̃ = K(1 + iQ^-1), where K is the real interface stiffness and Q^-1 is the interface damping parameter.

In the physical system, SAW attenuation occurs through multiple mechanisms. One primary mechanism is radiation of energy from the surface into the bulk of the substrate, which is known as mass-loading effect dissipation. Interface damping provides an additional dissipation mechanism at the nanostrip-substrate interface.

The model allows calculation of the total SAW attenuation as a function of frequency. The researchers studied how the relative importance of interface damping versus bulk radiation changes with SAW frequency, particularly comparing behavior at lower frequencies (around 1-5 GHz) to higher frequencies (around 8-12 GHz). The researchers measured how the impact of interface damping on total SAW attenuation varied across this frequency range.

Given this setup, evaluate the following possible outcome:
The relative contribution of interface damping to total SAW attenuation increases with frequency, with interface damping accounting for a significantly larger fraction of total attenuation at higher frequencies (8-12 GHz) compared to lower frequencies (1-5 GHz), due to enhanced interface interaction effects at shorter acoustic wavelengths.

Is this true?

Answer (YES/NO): NO